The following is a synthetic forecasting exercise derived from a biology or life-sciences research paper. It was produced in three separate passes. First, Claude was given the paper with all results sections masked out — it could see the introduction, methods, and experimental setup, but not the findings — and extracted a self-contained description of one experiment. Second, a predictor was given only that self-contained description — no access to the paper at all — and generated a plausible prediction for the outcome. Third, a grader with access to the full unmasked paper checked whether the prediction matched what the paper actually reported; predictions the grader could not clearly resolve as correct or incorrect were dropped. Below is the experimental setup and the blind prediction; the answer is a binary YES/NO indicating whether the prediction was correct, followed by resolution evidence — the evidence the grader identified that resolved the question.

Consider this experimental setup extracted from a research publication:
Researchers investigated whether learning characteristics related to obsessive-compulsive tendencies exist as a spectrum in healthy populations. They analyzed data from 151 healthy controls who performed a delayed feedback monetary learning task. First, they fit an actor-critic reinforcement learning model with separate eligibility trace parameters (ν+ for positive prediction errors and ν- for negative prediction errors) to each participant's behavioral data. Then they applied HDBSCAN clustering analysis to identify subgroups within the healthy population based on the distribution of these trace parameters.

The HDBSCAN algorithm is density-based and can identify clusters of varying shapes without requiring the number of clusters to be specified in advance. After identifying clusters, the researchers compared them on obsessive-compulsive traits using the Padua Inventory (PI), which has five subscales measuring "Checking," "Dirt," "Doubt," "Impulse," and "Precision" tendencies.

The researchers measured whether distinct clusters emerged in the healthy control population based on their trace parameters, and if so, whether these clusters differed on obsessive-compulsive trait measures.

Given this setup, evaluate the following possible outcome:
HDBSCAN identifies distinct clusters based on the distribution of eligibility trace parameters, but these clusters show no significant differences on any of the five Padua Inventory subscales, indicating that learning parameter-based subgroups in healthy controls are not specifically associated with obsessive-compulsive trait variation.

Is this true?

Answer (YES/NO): NO